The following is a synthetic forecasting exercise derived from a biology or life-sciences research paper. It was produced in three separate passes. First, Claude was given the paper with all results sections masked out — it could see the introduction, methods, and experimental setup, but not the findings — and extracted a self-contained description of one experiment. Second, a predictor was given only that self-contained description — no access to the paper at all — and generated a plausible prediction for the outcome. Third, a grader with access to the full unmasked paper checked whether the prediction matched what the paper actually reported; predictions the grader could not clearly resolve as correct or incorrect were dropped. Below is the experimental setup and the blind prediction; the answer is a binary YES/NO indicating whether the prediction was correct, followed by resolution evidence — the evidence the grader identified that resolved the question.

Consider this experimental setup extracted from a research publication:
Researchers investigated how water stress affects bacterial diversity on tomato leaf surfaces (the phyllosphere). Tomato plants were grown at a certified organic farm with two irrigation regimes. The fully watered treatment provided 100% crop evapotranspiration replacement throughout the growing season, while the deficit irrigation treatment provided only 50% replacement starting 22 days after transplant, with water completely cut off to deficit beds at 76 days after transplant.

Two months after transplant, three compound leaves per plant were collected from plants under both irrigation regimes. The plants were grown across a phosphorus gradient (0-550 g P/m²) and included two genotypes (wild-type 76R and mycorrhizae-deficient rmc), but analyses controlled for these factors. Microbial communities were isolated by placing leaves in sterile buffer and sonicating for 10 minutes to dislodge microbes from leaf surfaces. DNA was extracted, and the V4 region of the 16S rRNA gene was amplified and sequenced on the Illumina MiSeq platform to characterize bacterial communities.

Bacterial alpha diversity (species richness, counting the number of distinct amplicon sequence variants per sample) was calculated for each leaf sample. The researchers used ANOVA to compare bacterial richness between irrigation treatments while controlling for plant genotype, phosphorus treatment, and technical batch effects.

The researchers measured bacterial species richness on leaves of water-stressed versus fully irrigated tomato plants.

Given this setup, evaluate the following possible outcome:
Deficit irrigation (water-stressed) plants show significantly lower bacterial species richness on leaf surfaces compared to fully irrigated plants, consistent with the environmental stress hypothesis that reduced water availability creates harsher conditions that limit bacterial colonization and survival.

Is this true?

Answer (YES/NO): YES